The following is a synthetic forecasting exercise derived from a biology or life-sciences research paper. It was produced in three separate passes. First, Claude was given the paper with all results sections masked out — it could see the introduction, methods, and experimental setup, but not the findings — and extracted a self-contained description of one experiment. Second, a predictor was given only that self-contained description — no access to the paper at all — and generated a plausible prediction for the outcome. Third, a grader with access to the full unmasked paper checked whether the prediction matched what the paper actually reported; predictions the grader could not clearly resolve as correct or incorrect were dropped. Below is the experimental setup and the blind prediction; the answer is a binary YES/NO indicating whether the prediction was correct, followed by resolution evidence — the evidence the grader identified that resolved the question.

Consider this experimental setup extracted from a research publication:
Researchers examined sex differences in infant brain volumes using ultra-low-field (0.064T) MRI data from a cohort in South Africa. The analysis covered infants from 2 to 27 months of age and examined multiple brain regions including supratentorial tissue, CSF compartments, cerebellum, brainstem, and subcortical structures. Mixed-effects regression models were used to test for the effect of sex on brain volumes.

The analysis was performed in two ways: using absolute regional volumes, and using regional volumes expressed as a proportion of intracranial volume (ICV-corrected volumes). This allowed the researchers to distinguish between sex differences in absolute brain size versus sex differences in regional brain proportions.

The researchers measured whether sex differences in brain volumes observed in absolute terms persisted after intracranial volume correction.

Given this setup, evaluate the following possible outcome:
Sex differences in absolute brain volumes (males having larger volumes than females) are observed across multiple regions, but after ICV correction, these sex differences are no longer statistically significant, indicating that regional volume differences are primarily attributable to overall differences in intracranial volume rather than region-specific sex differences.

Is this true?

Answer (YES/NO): NO